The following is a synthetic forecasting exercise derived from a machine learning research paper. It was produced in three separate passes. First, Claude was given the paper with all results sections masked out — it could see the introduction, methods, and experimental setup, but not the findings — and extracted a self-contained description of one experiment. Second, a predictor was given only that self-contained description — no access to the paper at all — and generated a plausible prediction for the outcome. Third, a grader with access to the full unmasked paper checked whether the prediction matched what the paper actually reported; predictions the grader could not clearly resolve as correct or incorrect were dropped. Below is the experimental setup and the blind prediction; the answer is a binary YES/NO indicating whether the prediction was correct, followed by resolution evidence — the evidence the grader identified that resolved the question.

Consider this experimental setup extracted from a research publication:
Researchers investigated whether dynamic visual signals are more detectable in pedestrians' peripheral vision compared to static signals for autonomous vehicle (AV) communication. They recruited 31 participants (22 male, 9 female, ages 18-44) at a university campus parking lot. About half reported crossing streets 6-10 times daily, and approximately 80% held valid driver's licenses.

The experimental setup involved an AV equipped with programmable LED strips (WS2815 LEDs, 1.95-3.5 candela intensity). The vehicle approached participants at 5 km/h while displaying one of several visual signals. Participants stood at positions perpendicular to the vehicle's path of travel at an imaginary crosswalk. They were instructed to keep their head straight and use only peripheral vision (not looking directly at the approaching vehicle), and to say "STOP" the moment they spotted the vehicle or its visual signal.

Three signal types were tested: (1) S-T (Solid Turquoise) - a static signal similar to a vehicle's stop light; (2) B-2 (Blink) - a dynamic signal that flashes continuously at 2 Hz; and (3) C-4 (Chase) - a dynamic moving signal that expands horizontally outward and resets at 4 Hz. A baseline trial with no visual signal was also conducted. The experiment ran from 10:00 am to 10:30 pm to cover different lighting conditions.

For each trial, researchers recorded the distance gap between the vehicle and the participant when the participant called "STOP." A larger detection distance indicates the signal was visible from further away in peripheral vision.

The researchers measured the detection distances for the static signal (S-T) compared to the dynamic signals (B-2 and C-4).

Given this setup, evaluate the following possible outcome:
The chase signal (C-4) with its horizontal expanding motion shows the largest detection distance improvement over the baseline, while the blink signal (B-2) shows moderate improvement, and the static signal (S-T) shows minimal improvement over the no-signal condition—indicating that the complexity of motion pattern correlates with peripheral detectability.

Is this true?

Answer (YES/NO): NO